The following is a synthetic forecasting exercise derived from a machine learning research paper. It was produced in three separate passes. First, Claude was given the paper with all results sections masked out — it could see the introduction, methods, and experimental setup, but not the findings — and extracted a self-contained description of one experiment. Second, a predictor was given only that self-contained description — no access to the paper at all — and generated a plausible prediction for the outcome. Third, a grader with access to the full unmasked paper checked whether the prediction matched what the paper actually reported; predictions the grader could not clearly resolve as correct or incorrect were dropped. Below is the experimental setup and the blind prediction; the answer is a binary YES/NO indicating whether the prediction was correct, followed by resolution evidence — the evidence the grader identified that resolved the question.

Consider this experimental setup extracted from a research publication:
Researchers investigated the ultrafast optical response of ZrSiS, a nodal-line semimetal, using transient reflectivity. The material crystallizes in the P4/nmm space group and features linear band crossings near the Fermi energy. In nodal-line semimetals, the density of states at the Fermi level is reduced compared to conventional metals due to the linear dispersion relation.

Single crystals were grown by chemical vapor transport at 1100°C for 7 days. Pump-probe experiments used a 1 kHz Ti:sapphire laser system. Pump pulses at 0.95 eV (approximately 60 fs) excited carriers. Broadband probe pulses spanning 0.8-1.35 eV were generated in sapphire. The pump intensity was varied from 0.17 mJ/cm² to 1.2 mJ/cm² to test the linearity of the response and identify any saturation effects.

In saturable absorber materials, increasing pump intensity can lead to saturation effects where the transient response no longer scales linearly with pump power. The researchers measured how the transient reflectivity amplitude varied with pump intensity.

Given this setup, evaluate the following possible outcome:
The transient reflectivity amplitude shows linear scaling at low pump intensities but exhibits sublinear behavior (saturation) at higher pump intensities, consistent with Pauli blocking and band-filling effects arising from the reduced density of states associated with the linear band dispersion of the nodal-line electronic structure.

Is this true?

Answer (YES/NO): NO